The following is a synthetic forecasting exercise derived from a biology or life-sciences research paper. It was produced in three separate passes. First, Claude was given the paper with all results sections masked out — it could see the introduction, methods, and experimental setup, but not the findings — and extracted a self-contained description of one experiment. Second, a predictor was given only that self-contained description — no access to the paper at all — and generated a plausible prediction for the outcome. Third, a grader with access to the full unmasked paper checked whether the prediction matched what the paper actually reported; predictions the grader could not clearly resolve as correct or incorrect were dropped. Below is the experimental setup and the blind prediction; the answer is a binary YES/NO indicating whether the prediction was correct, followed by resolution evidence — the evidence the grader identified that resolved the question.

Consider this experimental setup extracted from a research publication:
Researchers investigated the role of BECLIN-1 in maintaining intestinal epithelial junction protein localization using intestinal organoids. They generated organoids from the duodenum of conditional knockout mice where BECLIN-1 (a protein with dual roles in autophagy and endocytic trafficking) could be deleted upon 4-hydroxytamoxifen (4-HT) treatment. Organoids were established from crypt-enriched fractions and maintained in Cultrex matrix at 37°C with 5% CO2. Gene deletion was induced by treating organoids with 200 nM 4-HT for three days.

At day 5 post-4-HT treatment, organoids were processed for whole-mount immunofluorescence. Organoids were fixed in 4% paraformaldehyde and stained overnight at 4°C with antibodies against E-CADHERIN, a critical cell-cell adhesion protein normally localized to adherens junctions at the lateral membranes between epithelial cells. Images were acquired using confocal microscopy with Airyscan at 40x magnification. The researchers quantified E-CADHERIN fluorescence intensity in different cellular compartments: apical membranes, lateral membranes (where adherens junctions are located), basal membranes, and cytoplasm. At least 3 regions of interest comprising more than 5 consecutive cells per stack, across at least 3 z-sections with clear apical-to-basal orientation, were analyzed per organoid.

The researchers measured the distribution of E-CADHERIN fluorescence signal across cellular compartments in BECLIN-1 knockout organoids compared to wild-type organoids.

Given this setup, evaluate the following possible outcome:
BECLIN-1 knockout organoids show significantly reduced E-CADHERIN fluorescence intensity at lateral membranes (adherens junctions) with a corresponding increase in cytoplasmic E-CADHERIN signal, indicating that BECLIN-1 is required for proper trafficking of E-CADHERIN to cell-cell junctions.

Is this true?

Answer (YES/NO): NO